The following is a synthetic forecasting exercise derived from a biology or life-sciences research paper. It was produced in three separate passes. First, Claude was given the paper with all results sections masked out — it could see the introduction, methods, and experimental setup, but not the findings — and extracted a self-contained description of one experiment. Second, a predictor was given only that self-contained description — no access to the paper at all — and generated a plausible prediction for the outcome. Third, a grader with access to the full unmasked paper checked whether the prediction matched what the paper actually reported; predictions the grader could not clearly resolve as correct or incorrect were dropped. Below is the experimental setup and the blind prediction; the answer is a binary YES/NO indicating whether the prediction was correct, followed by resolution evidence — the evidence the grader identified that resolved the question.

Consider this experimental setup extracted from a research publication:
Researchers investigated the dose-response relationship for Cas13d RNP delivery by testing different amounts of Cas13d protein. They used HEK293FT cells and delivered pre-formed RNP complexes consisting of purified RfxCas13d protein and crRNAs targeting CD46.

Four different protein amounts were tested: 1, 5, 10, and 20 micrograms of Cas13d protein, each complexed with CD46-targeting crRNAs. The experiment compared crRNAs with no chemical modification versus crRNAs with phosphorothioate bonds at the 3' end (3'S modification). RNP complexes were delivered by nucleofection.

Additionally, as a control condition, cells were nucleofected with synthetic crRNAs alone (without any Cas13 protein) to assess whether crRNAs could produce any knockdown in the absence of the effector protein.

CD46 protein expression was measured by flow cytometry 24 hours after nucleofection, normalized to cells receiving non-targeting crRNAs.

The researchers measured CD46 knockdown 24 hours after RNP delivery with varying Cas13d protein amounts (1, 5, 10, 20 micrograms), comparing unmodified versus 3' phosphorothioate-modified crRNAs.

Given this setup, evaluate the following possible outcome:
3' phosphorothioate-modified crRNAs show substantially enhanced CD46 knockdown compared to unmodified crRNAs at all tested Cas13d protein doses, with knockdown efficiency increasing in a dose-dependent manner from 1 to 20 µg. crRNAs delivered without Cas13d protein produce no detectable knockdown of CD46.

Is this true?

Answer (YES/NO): NO